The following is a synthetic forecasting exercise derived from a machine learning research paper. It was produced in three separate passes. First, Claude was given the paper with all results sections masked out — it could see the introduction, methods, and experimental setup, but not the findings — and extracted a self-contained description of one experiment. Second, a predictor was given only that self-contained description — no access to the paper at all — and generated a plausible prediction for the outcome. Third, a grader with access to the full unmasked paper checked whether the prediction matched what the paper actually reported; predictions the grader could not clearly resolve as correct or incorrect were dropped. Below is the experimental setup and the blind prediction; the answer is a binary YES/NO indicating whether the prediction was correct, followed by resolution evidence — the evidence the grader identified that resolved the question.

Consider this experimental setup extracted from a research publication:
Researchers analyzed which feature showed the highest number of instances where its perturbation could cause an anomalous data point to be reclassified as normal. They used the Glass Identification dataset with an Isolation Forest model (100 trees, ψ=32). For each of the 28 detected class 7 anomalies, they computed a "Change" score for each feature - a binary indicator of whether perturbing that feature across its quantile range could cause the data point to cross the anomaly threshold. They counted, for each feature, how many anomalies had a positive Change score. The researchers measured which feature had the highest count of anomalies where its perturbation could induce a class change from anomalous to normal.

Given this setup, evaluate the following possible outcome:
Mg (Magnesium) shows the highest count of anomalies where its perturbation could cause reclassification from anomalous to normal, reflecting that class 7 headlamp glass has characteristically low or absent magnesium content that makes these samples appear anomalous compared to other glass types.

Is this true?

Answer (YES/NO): NO